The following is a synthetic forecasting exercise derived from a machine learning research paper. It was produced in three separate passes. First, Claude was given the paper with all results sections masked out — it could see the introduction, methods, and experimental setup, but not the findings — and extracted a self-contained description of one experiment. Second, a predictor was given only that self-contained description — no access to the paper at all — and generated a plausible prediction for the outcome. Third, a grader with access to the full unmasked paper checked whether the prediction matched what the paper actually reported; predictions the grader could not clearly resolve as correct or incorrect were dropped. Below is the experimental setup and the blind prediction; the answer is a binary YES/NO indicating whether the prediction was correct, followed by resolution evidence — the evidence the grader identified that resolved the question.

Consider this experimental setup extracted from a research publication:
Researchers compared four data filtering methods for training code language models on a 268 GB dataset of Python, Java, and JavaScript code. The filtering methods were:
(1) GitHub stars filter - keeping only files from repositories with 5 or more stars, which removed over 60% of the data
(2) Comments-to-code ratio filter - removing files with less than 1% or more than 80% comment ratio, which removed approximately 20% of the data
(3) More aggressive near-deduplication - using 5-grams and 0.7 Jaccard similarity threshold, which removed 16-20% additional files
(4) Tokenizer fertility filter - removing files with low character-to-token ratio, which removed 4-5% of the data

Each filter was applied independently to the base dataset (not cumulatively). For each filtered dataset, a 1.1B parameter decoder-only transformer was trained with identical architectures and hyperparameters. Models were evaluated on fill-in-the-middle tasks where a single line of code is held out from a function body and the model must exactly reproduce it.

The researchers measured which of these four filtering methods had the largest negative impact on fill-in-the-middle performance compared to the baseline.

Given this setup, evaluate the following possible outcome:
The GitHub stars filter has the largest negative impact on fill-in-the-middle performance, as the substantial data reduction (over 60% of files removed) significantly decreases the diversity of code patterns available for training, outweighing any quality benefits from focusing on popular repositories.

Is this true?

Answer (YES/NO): YES